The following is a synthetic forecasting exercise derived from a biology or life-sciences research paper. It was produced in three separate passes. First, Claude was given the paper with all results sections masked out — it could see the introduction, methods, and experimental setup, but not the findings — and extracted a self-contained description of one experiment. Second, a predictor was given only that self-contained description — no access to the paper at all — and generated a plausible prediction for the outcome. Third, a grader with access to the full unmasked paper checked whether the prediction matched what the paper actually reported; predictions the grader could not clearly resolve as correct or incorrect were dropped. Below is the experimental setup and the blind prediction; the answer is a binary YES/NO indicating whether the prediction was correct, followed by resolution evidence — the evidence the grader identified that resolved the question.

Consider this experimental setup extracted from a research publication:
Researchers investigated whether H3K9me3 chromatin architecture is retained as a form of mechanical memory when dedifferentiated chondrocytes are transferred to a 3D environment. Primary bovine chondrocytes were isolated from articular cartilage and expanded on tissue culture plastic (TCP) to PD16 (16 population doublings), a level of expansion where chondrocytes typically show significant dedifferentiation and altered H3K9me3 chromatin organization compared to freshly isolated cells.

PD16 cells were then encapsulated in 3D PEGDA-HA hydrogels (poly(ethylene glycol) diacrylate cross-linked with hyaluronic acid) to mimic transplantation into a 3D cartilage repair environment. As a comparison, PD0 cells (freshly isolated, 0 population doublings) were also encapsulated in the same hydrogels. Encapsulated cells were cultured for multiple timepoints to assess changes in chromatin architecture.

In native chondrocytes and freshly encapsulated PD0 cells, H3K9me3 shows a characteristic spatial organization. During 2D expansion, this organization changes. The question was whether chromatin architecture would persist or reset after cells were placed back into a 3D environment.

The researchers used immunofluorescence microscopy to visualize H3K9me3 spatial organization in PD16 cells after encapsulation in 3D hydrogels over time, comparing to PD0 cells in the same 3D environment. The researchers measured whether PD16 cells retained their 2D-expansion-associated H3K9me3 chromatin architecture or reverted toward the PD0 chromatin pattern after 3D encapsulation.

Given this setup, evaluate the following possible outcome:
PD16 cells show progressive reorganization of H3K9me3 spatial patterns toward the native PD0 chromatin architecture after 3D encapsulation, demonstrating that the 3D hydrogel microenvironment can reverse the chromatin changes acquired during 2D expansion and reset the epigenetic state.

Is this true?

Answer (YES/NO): NO